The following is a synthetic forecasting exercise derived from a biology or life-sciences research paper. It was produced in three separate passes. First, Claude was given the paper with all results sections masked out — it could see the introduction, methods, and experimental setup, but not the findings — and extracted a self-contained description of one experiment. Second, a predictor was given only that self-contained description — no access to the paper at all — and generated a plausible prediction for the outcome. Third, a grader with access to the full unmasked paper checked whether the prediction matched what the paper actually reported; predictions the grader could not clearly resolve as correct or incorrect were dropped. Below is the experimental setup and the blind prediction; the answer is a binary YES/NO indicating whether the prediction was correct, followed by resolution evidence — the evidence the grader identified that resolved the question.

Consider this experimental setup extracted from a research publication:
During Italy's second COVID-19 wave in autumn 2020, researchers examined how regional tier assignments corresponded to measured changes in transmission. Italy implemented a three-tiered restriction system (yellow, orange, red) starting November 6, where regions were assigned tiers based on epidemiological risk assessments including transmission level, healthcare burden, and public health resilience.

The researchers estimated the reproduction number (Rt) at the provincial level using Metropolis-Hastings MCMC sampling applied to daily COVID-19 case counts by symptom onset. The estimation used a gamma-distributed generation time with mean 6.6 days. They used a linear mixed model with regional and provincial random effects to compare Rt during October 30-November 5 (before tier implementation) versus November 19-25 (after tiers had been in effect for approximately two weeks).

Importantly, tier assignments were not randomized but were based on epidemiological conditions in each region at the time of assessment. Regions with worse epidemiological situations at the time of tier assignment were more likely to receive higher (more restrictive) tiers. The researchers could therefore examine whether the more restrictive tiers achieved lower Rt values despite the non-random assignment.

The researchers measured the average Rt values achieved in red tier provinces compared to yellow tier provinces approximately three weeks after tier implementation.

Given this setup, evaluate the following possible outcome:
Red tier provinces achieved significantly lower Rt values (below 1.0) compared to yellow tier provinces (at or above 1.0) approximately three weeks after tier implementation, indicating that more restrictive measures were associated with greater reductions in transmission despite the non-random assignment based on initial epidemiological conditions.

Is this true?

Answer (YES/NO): NO